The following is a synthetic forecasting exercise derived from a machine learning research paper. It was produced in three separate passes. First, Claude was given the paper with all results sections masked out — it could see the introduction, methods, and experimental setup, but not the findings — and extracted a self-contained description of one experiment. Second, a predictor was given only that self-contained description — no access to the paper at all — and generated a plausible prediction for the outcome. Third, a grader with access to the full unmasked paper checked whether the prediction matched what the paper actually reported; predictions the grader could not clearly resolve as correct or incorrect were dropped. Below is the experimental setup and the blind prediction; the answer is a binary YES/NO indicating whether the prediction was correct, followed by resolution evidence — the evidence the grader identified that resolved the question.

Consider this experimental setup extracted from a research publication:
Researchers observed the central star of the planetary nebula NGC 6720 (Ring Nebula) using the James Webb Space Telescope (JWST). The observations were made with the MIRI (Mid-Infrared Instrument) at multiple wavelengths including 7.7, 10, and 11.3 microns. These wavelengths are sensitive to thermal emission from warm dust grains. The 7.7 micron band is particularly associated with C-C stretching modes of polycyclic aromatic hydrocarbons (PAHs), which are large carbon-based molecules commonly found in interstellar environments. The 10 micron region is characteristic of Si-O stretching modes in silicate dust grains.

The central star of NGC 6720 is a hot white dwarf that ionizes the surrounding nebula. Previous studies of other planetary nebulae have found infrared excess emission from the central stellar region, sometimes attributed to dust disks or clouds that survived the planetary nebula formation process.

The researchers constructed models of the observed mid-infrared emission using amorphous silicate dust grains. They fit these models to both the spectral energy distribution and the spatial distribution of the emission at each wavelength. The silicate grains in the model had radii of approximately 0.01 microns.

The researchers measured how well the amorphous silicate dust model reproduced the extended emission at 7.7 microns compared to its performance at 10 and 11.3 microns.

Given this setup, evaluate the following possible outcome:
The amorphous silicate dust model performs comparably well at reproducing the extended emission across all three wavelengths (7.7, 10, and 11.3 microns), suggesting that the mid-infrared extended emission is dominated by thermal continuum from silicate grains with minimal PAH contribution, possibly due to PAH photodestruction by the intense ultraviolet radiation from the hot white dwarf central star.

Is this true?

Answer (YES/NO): NO